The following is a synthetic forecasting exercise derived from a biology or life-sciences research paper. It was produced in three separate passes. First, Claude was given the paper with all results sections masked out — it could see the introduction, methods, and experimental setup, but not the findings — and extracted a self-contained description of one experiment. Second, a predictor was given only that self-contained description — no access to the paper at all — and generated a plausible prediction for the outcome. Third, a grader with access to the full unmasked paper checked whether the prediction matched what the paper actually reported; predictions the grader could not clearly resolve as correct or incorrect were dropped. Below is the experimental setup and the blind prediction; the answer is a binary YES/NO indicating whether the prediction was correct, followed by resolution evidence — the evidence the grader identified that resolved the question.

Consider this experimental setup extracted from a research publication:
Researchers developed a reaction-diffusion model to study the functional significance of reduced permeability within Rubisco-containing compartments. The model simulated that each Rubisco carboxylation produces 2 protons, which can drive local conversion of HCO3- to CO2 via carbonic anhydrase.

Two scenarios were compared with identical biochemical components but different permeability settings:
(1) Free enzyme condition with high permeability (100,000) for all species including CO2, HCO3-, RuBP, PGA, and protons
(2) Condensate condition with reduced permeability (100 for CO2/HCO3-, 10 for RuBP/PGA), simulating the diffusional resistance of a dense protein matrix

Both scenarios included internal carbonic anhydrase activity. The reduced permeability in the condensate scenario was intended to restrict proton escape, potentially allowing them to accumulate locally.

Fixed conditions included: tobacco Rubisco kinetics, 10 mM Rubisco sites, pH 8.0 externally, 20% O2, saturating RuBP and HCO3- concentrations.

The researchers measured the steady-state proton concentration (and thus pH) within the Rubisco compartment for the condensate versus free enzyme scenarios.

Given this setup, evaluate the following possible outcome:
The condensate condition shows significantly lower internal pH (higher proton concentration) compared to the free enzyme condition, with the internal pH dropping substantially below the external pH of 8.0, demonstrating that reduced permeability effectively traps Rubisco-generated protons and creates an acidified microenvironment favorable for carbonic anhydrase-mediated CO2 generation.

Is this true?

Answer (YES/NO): NO